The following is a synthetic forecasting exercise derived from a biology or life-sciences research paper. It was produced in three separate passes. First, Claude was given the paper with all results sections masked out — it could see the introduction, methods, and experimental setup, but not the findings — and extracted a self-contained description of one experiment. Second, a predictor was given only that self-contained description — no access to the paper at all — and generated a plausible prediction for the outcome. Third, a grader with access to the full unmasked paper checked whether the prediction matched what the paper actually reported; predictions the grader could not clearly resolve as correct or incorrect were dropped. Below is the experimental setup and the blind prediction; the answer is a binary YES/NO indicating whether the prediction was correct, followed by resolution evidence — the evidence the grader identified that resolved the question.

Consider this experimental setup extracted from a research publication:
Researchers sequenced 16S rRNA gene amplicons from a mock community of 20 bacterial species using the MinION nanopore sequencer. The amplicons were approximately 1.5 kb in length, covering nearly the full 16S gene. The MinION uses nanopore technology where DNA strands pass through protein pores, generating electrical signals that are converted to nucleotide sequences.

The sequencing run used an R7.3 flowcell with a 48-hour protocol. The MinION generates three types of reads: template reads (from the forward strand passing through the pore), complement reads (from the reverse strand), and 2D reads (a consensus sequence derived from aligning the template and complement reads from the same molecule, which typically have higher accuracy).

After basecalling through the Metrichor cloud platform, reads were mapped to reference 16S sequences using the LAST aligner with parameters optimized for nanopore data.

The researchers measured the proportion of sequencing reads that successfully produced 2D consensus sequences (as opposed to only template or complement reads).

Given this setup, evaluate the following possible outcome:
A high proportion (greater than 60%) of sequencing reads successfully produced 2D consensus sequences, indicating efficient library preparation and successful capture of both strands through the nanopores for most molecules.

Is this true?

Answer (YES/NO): NO